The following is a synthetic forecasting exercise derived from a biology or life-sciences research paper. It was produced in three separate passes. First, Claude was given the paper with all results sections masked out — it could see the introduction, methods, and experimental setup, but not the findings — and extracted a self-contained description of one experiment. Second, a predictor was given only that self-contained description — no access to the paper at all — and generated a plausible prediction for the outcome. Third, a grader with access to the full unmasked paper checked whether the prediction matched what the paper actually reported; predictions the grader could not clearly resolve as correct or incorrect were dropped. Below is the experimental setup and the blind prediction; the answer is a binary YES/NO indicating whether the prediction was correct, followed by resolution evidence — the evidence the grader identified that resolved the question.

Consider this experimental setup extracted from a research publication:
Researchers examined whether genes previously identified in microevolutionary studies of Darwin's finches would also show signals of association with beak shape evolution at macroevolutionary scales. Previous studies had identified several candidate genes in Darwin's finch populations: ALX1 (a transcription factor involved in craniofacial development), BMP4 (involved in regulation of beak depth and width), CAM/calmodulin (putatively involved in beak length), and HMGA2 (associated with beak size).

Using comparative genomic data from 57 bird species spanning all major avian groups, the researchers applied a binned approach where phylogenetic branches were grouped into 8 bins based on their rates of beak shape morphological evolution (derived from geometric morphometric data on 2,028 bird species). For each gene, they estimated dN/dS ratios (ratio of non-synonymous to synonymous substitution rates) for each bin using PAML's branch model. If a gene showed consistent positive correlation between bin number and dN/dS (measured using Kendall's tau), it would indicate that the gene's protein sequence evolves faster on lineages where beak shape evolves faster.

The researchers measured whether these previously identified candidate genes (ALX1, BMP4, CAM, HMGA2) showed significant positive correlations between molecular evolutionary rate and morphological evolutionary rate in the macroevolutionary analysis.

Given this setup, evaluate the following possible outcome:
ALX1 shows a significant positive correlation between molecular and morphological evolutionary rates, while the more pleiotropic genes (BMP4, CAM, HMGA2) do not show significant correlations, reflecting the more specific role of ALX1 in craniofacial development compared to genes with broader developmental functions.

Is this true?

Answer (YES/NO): NO